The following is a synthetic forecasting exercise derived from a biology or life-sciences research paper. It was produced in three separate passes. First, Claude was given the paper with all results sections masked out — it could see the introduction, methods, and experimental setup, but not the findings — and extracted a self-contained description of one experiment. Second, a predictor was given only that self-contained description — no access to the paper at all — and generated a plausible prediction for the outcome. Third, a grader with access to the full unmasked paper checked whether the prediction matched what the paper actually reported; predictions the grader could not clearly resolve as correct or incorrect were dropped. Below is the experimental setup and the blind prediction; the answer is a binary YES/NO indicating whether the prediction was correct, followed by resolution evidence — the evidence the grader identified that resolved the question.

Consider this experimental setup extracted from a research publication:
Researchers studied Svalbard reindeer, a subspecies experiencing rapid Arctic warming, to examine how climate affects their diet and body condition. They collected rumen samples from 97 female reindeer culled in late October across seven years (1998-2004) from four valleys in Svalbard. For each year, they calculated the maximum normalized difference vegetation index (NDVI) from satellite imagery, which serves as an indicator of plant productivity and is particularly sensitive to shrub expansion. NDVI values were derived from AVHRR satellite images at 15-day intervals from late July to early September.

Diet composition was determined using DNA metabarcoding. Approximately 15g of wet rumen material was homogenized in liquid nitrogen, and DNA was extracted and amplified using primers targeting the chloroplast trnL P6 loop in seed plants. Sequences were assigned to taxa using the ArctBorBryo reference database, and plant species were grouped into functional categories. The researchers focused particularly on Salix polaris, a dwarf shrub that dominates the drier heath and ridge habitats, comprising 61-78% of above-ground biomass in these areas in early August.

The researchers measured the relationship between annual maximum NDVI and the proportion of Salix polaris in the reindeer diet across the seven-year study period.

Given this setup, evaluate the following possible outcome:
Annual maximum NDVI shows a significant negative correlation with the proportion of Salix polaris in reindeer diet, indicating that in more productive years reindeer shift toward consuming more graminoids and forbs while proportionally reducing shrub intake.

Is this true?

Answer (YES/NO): NO